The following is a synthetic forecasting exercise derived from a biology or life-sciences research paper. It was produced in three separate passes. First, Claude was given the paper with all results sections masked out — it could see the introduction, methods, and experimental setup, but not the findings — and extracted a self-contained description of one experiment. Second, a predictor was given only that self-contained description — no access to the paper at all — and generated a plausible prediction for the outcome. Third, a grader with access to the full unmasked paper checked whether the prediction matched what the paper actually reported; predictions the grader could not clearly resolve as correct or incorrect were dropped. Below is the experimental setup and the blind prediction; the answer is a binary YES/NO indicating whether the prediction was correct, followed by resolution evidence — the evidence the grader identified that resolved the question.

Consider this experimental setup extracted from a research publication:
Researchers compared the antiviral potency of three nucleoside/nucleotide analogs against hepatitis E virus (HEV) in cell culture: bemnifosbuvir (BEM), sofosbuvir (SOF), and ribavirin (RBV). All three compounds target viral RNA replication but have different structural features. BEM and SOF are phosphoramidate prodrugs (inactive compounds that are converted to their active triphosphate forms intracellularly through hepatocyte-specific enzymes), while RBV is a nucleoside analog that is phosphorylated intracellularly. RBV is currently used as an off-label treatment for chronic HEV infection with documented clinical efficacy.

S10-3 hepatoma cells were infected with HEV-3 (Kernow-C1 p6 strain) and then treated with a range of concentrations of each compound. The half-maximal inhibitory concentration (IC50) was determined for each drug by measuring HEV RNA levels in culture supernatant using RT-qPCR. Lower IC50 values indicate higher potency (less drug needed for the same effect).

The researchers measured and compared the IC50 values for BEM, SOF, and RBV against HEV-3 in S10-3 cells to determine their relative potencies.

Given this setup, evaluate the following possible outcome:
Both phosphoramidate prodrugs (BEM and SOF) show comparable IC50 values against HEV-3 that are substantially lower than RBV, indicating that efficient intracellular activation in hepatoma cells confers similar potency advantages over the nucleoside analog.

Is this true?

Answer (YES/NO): NO